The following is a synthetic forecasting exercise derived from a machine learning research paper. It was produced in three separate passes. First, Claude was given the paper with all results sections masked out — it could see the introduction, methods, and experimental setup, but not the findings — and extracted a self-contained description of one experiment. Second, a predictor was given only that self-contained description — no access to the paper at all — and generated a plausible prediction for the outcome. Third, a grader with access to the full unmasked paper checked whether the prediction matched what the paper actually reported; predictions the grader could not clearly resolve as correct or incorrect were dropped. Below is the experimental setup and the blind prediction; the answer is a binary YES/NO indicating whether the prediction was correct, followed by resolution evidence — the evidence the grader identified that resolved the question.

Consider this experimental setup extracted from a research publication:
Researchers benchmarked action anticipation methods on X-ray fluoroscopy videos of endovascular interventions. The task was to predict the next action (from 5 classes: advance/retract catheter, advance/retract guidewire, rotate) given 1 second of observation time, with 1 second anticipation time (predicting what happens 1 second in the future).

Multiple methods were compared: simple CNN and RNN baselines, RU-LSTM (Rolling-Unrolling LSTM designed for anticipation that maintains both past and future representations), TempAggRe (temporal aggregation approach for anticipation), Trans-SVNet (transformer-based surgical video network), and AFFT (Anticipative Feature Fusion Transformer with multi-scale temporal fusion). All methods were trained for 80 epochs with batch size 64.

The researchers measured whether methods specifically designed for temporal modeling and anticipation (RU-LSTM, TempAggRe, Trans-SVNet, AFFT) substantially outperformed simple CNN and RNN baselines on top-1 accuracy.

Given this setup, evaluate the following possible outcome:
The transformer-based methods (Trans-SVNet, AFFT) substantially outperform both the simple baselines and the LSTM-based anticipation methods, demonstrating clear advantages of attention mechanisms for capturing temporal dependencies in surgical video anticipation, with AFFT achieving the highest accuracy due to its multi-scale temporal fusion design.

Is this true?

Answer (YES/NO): NO